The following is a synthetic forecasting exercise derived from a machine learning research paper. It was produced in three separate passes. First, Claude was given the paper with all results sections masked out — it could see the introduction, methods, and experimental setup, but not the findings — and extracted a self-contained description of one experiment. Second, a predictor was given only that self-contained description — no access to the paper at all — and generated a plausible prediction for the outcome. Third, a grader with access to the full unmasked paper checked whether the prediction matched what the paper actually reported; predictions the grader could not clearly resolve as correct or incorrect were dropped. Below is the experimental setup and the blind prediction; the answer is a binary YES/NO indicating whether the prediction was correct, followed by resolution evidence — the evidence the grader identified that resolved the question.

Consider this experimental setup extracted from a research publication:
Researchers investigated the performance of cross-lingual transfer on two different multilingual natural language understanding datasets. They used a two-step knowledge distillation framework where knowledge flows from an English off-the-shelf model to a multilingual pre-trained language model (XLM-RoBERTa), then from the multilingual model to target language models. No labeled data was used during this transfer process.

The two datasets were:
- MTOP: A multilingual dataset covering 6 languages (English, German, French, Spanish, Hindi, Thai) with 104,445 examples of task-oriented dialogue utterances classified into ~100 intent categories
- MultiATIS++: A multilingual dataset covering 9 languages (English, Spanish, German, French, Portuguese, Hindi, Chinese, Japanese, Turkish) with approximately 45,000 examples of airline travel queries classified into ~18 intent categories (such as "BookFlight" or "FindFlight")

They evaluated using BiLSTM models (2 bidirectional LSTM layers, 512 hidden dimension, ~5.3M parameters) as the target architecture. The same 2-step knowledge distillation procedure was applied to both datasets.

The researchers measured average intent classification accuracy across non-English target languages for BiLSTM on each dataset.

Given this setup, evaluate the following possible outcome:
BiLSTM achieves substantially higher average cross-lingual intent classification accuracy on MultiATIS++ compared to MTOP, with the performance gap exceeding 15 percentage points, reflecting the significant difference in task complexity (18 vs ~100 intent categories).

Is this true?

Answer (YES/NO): NO